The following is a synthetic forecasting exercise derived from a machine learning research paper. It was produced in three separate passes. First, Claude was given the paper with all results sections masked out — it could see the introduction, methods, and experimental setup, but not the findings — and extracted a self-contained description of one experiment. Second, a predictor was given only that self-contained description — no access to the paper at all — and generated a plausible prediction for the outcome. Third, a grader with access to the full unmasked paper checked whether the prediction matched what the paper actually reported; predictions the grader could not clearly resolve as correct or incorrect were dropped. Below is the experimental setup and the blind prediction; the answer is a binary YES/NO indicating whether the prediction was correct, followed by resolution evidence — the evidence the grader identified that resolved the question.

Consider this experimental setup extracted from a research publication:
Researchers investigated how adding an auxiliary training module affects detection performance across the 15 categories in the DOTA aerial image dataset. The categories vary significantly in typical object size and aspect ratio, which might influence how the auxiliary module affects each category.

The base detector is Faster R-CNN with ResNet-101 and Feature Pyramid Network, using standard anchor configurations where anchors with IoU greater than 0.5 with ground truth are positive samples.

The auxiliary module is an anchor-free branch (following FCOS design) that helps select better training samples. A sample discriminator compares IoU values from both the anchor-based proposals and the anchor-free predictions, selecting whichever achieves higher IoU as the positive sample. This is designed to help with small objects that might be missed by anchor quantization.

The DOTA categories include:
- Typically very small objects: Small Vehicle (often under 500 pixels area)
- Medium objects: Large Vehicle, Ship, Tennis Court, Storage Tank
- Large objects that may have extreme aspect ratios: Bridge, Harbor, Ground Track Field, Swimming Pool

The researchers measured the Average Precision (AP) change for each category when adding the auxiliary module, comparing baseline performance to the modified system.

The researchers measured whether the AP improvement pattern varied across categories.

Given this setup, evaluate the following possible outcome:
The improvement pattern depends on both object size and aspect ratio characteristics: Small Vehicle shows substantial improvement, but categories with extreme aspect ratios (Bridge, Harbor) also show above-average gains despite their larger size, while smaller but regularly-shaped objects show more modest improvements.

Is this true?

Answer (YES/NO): NO